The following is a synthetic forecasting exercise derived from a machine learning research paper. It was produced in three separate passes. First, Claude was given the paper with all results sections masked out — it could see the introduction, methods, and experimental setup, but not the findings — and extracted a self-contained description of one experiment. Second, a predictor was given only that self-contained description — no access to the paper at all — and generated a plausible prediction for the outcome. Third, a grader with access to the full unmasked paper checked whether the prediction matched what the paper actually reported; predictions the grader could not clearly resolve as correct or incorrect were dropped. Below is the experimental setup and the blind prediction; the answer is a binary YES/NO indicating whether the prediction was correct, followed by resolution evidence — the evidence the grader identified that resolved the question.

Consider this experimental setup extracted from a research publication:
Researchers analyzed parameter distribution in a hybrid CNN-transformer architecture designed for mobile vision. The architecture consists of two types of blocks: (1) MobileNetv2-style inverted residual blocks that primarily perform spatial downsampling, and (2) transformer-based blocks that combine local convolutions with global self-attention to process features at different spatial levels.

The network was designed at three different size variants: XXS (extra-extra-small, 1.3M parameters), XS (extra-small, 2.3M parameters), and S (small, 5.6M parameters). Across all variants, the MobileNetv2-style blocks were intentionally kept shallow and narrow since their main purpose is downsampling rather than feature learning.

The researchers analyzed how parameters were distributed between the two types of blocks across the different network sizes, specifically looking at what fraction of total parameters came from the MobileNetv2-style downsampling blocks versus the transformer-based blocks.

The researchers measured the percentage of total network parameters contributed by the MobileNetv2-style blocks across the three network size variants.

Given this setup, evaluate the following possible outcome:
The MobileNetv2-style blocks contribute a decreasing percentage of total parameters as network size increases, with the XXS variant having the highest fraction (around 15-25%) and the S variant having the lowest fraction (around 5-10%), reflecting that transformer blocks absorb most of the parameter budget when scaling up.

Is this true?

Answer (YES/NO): NO